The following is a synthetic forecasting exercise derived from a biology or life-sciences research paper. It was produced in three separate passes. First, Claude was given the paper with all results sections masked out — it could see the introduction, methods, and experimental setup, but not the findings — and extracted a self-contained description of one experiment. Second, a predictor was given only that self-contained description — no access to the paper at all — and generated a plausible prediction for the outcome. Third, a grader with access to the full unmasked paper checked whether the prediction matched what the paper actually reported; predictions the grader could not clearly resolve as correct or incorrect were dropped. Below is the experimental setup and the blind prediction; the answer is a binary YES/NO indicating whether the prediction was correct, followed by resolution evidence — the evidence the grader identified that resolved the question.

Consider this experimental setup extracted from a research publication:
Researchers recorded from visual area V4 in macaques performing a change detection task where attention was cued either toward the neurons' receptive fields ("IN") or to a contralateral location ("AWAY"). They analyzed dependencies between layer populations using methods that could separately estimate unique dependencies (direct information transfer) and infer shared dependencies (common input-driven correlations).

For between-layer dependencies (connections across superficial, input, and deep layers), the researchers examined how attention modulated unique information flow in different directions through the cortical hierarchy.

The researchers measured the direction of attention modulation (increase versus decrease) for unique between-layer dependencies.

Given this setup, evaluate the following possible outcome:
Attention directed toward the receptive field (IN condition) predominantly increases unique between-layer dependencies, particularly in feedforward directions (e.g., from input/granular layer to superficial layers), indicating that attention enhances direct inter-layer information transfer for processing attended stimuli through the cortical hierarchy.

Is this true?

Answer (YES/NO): YES